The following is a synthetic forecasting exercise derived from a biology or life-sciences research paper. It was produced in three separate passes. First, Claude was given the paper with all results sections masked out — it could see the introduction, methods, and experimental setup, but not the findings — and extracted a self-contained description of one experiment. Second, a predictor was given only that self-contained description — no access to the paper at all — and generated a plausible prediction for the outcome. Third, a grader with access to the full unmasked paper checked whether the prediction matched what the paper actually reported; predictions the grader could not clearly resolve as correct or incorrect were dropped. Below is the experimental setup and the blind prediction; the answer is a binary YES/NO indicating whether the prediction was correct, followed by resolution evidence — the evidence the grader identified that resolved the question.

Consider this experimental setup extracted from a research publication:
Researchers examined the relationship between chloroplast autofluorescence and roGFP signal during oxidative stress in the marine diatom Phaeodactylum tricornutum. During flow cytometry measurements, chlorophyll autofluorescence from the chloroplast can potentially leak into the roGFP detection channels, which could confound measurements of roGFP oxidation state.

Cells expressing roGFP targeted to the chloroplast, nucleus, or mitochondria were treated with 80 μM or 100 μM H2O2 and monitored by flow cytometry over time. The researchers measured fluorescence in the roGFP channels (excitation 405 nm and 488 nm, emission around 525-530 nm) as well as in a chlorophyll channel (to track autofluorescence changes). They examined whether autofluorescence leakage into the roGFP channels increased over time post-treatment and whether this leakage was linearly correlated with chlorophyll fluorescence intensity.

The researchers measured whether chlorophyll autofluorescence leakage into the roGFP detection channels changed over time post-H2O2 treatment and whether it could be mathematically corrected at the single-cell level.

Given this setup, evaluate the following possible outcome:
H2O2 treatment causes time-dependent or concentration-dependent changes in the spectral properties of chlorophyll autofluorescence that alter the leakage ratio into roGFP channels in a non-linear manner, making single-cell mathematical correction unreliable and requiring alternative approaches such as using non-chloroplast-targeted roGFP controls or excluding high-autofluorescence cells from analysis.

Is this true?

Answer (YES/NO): YES